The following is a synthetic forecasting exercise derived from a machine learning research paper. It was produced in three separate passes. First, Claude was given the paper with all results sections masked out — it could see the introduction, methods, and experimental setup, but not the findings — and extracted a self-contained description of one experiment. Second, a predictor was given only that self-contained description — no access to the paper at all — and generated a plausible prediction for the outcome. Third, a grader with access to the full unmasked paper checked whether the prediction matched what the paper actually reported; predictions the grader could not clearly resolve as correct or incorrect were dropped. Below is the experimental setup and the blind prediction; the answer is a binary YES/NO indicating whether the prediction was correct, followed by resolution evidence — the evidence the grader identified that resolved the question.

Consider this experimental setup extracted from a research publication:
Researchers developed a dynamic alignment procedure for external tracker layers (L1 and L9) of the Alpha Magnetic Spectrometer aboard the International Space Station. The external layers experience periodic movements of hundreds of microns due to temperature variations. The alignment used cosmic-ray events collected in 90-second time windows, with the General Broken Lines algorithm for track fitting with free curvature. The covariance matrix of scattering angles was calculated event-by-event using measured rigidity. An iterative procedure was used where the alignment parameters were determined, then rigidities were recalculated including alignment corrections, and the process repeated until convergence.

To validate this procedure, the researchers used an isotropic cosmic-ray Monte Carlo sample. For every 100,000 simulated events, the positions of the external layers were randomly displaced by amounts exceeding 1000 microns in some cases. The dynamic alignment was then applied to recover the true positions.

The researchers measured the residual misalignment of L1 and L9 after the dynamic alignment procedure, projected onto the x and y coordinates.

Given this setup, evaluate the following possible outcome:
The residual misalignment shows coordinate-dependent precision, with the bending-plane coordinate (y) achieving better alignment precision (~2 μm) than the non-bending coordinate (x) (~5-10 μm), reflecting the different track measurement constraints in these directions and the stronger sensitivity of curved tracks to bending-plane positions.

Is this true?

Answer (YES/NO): NO